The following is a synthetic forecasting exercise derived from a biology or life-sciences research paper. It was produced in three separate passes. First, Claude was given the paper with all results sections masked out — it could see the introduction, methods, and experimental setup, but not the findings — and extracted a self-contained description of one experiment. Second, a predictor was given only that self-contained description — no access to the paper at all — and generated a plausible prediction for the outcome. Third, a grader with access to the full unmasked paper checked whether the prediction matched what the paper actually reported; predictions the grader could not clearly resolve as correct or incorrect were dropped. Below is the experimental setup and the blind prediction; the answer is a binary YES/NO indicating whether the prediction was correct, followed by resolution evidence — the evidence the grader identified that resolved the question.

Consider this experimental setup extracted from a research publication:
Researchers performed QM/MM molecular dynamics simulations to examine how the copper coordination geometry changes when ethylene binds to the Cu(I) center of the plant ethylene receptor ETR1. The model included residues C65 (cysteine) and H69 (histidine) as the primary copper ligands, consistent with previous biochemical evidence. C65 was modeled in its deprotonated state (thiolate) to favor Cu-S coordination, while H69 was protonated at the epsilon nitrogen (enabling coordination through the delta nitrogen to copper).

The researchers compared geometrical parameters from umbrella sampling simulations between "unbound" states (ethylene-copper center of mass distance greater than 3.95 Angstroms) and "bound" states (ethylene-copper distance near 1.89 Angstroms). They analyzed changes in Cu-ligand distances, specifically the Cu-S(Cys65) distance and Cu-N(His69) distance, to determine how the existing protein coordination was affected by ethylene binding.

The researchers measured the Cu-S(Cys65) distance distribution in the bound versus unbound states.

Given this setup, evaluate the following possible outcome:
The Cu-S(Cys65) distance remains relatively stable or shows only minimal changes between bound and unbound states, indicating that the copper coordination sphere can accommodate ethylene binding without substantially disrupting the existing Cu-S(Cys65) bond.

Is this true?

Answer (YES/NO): NO